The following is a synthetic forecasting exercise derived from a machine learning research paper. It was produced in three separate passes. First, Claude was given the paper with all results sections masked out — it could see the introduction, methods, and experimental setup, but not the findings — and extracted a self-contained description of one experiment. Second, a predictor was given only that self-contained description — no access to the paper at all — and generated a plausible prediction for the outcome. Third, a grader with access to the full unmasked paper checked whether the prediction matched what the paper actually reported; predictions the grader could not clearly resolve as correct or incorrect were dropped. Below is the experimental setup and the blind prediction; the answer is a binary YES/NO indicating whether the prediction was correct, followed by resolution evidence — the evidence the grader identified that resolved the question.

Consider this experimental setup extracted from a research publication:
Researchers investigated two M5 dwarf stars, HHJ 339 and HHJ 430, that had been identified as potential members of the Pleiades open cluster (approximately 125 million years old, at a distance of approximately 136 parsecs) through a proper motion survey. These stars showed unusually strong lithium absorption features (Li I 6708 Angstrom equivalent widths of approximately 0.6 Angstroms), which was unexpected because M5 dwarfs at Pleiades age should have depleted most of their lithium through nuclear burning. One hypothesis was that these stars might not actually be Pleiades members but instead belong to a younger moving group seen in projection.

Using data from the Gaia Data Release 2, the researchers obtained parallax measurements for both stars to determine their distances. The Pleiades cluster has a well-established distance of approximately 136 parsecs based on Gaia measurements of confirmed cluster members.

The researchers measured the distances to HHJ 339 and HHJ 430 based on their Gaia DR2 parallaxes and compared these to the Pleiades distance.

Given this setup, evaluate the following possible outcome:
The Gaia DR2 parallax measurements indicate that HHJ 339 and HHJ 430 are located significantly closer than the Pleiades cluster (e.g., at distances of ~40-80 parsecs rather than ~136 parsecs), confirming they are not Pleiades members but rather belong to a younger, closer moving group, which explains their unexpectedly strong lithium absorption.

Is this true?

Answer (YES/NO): NO